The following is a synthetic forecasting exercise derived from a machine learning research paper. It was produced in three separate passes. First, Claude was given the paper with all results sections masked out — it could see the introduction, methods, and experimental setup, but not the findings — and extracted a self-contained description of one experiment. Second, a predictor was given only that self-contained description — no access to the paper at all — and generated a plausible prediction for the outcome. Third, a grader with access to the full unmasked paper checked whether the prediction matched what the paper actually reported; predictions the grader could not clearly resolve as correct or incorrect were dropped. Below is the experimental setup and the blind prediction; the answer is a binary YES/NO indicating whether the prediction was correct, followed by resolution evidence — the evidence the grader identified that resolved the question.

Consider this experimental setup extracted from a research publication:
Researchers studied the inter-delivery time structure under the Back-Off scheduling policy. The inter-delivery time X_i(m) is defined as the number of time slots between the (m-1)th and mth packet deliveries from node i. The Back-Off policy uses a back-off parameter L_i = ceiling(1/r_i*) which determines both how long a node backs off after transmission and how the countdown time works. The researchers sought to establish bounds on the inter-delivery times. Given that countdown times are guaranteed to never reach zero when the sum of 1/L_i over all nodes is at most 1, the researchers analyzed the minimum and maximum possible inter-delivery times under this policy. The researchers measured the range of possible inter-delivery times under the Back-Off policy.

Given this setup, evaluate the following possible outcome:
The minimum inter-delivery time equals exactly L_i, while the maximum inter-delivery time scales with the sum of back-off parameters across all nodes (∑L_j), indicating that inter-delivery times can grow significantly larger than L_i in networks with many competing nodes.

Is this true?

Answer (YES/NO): NO